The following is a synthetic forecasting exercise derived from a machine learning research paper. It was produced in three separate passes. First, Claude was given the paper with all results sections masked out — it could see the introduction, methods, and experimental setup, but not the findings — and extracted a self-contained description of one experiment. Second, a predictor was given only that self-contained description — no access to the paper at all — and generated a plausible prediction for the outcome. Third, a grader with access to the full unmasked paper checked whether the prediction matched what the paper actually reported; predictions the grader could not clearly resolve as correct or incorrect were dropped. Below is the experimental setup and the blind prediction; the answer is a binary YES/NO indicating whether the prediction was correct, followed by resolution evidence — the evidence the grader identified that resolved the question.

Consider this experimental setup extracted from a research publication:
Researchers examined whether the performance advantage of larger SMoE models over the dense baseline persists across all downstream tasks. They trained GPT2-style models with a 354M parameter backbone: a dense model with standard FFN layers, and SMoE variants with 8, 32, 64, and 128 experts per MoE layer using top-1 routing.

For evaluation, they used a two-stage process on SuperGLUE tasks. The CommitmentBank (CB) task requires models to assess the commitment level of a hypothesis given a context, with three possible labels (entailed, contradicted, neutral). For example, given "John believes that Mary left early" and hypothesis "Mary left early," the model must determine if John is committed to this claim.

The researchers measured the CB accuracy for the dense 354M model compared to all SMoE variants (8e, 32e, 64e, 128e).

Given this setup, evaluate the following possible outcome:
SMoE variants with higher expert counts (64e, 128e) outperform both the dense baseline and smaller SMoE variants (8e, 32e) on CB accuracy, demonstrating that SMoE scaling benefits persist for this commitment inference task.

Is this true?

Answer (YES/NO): NO